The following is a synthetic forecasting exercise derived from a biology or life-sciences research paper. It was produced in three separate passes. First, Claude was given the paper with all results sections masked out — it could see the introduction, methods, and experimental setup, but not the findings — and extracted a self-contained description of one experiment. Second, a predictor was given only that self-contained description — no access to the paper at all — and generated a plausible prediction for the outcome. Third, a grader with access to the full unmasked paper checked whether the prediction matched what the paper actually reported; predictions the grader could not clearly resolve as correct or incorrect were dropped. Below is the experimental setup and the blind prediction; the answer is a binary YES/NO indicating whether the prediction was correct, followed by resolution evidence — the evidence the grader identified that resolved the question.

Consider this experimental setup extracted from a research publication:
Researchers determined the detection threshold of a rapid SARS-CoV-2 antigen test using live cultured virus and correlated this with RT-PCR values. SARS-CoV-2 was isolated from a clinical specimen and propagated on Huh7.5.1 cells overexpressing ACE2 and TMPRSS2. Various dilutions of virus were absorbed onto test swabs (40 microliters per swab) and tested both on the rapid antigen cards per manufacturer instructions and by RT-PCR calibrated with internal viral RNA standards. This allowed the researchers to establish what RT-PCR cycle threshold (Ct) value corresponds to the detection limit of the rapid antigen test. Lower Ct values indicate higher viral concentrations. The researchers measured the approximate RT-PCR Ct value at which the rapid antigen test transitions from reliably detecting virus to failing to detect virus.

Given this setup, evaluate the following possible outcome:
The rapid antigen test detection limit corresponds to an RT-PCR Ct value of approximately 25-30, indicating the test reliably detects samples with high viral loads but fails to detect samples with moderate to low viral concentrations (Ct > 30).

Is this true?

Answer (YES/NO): YES